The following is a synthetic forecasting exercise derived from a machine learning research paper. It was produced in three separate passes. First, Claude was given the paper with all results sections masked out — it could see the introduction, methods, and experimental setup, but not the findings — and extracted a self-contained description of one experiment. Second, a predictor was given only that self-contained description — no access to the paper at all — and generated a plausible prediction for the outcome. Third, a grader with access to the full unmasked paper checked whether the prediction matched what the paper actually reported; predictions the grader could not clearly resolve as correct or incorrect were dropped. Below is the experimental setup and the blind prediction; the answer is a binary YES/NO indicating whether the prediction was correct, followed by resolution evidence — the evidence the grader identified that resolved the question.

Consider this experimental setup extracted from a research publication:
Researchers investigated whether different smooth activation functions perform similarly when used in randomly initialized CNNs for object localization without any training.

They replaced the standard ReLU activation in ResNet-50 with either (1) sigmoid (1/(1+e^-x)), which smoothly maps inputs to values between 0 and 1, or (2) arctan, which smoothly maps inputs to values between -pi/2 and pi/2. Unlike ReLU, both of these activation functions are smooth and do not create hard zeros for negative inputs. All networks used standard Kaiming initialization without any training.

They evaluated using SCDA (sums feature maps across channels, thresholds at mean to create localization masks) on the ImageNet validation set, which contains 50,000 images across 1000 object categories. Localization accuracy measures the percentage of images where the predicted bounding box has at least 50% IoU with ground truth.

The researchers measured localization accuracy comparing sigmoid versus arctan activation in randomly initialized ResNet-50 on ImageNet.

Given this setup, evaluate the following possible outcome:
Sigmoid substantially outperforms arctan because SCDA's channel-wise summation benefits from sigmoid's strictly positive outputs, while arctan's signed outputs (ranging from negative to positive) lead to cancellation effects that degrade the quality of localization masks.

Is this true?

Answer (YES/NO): YES